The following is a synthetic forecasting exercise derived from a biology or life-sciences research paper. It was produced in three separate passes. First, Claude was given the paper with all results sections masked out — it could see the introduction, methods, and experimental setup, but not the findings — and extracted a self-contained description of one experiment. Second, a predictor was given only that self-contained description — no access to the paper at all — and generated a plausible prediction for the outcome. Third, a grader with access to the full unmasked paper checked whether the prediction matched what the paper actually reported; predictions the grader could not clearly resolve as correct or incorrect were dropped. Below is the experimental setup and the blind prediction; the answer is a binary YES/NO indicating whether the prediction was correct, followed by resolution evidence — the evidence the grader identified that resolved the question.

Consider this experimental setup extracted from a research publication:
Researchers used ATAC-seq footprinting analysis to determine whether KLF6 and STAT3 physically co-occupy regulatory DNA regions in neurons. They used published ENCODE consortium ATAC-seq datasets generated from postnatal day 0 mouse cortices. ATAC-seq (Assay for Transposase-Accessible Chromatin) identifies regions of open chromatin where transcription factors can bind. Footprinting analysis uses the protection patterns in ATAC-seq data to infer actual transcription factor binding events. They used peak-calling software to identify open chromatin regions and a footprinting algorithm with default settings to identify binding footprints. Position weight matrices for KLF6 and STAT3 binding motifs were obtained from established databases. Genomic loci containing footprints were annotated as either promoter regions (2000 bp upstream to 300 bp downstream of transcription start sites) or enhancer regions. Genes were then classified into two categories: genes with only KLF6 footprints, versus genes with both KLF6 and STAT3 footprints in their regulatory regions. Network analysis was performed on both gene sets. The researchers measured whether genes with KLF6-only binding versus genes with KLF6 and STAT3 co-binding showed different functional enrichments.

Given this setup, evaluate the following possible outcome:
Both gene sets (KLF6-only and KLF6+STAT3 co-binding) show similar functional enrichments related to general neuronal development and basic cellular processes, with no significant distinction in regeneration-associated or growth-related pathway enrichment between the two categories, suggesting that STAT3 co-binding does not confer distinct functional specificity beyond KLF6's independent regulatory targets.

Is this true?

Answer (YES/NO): NO